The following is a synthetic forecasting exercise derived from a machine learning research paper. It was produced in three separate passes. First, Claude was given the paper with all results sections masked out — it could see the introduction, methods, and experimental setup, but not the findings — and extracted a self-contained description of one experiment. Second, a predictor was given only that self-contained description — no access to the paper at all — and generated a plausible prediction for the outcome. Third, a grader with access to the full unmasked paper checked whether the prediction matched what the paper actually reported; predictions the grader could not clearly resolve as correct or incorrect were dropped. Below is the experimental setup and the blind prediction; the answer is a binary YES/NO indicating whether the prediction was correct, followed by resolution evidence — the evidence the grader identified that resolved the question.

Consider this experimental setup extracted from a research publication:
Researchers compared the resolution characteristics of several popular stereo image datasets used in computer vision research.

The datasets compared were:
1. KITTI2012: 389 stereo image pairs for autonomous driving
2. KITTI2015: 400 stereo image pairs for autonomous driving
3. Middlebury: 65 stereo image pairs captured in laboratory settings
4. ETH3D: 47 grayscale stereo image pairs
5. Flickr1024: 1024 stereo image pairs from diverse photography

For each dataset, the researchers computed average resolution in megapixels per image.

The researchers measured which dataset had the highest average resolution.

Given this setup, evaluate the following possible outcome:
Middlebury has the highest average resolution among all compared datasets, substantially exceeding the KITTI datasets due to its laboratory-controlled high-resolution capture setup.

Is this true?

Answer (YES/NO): YES